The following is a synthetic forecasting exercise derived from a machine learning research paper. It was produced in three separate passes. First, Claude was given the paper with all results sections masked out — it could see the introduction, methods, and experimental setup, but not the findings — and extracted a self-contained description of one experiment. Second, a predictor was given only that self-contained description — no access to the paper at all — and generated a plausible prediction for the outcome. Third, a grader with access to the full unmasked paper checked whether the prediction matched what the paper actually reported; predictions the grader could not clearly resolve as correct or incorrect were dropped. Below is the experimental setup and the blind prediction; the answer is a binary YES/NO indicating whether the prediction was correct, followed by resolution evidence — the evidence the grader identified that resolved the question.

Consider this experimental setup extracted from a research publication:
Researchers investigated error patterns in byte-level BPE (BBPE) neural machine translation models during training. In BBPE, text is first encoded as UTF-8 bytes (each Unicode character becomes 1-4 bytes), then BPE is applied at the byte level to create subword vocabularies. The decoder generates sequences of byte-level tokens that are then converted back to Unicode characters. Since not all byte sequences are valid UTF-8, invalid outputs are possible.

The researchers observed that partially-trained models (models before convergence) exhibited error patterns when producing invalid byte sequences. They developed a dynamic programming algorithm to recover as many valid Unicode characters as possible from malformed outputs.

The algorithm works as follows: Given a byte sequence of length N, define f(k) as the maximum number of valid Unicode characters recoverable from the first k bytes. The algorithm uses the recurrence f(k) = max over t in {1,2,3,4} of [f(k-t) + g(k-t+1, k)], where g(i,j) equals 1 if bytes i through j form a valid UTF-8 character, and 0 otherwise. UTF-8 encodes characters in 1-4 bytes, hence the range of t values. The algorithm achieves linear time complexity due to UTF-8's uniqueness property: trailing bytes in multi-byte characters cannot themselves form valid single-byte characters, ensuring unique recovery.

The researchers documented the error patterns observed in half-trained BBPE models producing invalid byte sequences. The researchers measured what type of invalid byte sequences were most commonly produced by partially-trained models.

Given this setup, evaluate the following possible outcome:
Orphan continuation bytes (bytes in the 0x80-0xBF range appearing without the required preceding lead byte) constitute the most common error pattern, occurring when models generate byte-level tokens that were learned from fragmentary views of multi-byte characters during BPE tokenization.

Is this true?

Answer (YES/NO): NO